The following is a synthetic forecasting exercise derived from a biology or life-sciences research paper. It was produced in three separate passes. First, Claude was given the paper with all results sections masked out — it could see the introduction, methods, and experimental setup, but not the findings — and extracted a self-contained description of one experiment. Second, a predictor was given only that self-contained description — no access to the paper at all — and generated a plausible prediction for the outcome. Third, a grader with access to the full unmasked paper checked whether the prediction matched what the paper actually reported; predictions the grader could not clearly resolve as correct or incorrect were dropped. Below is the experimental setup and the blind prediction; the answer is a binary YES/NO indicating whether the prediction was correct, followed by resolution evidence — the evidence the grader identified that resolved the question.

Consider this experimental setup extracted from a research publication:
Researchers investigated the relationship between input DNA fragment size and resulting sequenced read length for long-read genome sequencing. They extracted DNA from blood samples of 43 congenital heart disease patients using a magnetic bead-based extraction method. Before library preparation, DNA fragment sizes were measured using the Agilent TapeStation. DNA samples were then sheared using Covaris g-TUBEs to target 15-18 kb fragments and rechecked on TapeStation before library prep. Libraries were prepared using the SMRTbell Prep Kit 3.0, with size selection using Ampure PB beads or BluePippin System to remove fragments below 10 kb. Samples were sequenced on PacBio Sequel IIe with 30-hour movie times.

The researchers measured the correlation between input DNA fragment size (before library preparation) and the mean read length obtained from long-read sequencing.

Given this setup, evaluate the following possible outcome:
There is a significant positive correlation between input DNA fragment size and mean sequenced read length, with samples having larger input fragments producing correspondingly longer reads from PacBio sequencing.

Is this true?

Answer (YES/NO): NO